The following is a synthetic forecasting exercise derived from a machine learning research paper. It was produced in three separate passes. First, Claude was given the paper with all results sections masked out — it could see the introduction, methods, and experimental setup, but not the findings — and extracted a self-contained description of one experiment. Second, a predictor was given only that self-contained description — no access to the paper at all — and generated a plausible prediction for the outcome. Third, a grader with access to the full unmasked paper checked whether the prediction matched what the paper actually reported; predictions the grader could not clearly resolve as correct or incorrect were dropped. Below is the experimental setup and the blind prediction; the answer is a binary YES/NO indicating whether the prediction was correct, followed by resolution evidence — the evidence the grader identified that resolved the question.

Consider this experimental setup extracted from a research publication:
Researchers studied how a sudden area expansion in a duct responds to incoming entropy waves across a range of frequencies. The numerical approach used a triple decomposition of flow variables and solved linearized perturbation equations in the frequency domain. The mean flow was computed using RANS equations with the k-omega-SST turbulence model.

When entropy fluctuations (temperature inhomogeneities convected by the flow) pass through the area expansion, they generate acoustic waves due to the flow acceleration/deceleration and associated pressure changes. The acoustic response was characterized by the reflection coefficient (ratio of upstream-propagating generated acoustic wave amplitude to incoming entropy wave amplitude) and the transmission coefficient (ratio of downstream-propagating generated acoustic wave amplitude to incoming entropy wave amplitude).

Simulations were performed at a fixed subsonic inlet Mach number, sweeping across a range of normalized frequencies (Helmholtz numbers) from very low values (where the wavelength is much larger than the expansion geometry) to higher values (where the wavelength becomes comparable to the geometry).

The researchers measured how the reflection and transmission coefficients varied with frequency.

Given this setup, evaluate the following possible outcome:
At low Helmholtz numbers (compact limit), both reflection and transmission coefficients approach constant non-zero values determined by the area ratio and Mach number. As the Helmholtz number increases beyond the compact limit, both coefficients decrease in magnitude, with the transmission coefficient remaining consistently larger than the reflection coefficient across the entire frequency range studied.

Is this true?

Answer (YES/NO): NO